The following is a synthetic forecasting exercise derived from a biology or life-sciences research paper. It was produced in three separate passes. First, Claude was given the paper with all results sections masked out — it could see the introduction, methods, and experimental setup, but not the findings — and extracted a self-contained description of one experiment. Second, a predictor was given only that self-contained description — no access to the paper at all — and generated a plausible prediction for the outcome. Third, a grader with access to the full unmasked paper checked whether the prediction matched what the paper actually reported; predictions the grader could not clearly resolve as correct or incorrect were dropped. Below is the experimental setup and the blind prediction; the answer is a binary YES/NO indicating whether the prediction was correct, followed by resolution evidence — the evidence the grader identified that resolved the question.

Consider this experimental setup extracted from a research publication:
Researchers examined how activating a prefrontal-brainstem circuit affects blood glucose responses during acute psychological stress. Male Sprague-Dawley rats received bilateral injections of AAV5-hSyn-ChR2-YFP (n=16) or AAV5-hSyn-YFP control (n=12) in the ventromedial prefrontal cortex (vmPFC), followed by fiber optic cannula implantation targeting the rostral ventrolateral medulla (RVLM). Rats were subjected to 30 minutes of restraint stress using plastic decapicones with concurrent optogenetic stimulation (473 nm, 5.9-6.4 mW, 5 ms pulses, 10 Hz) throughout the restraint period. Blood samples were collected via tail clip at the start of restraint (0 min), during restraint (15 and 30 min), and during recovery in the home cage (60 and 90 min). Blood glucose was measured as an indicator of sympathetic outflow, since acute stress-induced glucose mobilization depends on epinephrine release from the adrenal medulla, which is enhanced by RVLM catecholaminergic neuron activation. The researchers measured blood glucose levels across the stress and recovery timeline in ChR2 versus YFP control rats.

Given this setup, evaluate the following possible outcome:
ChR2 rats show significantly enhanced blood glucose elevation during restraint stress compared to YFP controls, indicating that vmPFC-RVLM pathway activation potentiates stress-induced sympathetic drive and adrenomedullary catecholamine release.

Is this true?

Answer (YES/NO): NO